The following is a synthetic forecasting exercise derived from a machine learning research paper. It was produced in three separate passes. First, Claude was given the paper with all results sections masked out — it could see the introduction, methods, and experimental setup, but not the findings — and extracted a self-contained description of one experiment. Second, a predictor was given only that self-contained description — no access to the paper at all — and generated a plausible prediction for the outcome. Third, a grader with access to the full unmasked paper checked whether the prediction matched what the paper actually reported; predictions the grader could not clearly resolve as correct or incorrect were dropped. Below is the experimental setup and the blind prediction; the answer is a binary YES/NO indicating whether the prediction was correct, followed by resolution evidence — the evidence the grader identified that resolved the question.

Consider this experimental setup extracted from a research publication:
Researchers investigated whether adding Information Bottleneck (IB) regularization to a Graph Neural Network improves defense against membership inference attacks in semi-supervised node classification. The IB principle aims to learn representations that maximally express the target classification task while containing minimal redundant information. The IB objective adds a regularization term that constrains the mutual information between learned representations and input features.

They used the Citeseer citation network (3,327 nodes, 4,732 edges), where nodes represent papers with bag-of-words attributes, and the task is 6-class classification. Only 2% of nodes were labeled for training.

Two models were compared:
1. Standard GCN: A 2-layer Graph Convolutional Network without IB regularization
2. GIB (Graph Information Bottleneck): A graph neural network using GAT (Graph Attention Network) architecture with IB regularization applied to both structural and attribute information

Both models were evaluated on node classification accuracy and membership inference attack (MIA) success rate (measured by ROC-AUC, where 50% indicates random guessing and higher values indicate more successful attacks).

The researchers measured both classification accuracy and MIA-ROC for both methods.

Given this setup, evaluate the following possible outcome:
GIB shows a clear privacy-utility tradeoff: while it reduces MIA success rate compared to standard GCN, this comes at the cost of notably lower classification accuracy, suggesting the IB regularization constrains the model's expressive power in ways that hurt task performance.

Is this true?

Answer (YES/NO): NO